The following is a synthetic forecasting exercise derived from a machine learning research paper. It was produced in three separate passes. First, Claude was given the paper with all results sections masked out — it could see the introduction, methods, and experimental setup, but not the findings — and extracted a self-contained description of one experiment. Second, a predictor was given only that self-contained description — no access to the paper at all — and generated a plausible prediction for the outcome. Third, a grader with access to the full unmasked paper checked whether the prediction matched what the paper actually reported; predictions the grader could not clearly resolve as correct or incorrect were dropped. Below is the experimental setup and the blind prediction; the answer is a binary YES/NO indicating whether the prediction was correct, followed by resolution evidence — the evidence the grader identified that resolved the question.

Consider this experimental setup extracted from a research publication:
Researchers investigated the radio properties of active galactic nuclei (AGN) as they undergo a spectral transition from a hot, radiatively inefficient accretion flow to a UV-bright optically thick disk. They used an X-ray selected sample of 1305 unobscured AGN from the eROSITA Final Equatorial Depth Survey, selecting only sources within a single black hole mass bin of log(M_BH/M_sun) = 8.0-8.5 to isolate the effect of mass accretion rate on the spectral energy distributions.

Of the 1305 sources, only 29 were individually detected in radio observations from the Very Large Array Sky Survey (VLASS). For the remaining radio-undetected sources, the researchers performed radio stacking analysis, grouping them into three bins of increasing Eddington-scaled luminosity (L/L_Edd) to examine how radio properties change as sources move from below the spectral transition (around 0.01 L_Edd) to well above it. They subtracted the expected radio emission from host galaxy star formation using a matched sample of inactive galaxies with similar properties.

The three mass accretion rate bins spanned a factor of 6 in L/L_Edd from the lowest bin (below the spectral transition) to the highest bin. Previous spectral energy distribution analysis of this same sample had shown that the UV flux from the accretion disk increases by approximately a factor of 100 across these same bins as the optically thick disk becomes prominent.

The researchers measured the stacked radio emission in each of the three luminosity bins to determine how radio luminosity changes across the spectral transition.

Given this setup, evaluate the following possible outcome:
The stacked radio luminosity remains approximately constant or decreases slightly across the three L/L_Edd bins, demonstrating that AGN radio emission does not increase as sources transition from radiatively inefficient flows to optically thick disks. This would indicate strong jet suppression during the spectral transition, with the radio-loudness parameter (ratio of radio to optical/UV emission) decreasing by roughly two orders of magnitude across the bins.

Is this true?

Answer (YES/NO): NO